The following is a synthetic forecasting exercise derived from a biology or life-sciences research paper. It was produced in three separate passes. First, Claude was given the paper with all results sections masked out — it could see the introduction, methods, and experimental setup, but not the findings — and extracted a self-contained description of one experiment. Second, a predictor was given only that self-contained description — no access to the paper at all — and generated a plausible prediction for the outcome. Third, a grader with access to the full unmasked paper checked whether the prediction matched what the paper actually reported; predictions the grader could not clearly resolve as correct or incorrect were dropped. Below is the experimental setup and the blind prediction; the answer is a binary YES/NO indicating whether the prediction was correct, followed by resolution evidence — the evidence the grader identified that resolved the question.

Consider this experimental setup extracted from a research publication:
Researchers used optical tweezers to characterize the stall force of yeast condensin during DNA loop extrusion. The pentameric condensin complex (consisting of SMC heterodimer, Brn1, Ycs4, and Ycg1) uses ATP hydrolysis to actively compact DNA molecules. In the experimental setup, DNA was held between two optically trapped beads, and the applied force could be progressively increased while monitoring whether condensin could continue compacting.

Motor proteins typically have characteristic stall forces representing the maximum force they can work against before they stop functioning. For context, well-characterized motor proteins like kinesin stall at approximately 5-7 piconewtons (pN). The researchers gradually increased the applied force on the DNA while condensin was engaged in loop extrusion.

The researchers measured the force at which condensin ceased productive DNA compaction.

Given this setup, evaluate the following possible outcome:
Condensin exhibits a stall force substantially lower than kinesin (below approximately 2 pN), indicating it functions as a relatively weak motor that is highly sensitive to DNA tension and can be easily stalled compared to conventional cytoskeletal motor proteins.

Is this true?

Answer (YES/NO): YES